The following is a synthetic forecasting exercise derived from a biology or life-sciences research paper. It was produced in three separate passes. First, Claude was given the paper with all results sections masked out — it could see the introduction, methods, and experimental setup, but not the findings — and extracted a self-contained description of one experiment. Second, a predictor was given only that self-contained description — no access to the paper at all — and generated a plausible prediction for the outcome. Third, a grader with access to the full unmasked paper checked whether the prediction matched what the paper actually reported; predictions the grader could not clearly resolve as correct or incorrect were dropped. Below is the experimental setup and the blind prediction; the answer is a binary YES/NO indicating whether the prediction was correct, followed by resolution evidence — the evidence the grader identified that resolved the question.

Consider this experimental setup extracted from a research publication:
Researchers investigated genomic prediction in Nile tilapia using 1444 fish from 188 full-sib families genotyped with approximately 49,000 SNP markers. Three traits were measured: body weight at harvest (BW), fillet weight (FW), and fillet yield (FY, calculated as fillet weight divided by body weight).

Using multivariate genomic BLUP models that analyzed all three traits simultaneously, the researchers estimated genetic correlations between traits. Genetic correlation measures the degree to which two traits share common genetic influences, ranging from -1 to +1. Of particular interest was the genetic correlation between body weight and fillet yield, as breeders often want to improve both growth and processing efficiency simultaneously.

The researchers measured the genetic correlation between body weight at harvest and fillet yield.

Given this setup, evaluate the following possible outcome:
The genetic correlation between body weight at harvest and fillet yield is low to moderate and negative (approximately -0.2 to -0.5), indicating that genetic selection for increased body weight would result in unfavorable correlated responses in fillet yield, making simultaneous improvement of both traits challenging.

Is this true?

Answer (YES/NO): NO